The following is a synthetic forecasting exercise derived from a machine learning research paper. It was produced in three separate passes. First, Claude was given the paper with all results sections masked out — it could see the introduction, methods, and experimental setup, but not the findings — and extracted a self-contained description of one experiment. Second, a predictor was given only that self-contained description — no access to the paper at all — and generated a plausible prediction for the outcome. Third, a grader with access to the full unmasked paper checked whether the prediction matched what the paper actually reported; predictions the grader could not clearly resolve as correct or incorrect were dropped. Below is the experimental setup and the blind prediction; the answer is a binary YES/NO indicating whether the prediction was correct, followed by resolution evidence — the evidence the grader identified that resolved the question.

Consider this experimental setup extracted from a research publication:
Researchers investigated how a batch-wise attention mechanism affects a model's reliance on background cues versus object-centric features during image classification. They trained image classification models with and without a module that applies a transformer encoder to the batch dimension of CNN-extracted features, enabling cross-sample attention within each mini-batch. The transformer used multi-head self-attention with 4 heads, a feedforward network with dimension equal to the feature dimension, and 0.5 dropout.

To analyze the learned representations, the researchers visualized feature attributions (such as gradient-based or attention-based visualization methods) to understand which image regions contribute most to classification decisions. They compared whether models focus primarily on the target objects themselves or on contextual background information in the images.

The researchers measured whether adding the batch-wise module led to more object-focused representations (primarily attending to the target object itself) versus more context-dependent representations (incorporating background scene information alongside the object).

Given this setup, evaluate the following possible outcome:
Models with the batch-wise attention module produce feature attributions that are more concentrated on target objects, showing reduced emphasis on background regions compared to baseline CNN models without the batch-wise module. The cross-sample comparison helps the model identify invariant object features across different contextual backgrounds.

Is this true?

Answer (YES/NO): YES